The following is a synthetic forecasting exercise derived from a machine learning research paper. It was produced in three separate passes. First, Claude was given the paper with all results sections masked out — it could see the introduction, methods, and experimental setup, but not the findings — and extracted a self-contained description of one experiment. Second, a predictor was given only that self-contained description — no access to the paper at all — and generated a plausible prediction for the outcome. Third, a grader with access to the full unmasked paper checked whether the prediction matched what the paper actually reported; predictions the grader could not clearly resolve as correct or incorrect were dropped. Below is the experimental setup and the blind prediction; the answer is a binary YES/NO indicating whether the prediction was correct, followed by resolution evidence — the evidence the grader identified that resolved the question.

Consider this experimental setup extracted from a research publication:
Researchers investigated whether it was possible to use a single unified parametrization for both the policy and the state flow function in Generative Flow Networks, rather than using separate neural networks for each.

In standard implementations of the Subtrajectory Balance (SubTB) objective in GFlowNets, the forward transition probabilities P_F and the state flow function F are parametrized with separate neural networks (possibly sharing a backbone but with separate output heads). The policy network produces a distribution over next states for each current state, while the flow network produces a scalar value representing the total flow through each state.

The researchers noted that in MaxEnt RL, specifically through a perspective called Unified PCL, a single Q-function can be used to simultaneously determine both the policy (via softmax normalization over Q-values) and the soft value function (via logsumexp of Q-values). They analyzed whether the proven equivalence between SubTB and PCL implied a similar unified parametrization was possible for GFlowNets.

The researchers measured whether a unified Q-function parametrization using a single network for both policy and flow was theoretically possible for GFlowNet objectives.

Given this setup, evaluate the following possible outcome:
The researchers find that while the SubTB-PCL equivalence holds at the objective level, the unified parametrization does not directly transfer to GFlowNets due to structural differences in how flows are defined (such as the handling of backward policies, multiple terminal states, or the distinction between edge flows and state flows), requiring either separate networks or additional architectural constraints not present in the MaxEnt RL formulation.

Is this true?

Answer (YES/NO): NO